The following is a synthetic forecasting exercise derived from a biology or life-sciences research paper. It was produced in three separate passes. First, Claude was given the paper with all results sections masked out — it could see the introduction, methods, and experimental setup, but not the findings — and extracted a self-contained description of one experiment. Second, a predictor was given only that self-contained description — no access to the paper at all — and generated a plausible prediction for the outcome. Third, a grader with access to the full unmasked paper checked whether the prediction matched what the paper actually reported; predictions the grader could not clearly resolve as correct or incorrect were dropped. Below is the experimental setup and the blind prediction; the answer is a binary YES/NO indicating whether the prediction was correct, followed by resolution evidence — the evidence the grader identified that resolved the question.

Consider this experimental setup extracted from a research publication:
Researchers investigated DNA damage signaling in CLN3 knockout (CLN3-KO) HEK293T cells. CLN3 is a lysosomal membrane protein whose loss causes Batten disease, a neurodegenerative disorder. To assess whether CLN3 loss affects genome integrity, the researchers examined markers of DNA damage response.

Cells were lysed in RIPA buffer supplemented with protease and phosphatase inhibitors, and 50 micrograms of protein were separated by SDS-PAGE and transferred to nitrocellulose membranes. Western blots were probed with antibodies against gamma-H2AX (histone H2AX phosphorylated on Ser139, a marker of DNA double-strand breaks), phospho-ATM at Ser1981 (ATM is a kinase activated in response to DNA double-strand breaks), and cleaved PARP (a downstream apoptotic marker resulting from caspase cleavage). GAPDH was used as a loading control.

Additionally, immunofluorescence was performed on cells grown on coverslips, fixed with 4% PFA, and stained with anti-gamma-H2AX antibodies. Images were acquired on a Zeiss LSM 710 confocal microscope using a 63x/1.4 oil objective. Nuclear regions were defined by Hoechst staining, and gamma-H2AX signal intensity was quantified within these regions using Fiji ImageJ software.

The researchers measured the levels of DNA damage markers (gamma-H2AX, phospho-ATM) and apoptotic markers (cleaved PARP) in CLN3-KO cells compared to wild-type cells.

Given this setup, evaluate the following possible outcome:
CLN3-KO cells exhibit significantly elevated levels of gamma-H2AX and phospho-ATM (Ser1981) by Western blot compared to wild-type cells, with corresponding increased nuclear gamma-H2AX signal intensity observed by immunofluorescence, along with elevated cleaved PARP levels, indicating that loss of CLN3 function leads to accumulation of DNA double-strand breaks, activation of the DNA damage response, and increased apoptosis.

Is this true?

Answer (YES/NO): NO